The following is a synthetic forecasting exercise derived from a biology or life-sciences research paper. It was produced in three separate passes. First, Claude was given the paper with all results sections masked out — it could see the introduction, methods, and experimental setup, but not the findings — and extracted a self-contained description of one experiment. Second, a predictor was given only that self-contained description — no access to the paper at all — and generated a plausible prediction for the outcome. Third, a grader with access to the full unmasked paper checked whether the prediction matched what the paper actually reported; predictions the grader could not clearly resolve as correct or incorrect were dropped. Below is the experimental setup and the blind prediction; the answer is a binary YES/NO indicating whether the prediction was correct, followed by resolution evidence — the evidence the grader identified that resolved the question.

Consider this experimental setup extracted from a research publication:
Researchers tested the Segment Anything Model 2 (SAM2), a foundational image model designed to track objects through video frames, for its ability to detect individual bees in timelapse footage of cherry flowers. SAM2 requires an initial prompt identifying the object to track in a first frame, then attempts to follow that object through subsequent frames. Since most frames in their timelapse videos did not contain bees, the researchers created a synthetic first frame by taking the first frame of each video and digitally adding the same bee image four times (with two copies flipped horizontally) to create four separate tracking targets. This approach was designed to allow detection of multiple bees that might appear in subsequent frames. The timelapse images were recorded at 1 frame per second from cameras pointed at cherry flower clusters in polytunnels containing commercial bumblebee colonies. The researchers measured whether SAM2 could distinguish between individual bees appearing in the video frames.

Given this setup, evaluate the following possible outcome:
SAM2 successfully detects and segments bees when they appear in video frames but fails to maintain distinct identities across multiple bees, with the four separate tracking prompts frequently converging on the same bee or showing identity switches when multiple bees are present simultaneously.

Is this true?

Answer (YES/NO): NO